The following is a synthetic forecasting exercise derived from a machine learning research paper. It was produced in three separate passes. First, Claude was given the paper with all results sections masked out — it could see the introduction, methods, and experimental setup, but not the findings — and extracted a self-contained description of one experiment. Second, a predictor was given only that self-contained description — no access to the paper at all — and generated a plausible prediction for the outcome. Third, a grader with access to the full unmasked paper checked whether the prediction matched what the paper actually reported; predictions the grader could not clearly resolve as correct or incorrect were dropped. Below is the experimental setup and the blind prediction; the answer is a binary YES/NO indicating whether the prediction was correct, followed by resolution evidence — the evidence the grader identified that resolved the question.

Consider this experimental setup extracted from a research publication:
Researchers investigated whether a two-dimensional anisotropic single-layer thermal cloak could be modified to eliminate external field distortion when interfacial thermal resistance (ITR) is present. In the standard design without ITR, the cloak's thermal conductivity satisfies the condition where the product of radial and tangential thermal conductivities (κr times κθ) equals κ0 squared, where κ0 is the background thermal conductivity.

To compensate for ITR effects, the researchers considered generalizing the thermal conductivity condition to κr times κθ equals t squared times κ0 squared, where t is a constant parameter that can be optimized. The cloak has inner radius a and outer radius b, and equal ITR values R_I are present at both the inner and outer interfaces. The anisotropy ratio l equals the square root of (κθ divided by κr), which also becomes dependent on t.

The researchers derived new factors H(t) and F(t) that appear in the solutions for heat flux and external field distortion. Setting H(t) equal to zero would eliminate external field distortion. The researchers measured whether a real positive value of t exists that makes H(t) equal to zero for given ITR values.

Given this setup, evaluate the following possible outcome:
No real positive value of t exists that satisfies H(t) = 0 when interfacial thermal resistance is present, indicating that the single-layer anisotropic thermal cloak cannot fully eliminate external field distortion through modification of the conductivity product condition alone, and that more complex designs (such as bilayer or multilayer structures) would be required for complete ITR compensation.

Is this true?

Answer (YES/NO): NO